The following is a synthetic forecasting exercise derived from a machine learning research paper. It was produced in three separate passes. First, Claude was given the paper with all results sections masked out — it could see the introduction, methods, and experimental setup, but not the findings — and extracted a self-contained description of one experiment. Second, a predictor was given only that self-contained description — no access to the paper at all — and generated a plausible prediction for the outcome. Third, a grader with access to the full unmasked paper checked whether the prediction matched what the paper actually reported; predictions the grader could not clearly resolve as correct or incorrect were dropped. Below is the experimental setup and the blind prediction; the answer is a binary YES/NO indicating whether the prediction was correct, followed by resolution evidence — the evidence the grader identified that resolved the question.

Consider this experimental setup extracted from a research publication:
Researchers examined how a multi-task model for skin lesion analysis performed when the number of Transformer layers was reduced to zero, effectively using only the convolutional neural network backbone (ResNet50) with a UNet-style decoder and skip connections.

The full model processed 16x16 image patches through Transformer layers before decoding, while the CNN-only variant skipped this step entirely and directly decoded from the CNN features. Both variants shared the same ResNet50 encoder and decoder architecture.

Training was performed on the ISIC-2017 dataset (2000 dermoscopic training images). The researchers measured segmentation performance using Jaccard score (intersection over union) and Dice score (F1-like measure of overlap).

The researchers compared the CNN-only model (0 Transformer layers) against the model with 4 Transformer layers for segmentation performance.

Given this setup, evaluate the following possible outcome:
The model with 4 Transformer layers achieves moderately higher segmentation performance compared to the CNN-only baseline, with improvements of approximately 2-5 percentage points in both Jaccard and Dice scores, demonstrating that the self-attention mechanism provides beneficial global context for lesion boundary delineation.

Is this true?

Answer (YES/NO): NO